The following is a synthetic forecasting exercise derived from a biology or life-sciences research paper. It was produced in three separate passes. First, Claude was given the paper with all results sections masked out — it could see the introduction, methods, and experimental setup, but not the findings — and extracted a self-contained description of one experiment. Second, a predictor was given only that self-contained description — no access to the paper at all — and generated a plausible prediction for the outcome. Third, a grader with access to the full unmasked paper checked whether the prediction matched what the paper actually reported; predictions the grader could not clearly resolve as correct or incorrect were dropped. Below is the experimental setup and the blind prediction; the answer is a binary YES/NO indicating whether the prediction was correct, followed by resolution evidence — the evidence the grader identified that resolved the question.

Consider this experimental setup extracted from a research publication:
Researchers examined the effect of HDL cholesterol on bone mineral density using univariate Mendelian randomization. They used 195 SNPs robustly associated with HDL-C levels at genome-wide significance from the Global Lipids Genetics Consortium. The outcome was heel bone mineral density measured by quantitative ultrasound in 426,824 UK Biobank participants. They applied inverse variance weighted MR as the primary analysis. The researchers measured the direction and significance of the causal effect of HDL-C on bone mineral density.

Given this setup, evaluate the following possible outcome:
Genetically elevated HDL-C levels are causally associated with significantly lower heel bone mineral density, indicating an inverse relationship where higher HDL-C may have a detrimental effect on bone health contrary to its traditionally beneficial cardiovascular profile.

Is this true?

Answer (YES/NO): NO